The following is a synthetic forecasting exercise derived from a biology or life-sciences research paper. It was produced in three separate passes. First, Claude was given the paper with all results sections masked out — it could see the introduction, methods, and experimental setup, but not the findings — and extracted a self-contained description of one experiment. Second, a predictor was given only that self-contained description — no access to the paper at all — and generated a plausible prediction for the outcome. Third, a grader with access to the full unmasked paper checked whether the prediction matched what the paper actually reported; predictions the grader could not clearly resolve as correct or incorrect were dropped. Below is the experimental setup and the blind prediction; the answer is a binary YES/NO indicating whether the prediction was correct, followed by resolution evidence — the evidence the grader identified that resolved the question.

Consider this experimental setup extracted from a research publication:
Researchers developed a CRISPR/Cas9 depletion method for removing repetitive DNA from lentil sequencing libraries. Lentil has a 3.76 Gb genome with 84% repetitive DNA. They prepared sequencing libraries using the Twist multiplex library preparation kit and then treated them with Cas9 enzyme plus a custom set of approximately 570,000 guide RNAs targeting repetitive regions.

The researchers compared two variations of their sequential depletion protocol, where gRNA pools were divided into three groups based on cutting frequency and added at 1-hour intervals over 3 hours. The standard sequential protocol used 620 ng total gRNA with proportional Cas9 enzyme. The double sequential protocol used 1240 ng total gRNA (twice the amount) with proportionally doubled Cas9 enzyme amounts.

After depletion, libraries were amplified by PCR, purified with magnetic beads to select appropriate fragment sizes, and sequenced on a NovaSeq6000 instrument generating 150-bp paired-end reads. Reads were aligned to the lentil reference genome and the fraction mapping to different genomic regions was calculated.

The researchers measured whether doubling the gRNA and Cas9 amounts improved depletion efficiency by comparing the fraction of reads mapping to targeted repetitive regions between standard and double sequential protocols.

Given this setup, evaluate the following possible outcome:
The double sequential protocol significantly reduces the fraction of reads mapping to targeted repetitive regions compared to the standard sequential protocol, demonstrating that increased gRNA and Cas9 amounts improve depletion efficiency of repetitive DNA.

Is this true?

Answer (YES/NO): YES